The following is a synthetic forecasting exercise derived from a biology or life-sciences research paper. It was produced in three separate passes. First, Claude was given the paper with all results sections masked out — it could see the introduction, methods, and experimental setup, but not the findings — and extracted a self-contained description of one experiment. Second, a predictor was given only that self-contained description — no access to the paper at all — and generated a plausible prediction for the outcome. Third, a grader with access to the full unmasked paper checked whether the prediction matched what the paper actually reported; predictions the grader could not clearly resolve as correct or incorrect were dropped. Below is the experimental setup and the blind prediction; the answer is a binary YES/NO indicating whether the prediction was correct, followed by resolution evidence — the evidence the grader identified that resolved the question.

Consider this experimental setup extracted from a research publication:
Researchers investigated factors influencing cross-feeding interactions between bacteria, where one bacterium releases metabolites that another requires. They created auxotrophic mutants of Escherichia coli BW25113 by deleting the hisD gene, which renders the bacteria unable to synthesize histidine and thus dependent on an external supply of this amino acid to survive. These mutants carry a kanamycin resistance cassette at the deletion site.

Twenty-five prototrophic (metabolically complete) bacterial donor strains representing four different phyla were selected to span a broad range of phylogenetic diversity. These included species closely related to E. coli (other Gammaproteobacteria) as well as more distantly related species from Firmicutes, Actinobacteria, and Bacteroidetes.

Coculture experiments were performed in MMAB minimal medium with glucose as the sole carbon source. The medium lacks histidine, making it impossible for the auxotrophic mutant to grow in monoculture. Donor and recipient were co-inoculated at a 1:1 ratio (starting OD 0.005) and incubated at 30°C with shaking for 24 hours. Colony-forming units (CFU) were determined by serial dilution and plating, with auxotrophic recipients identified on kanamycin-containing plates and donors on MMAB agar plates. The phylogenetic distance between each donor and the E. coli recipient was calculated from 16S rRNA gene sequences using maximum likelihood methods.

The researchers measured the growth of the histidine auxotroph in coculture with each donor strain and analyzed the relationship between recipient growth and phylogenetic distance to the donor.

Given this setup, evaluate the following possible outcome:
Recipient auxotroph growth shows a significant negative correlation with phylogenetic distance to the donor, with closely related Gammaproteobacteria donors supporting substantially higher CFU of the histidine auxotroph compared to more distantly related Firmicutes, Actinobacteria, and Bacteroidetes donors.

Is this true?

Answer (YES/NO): NO